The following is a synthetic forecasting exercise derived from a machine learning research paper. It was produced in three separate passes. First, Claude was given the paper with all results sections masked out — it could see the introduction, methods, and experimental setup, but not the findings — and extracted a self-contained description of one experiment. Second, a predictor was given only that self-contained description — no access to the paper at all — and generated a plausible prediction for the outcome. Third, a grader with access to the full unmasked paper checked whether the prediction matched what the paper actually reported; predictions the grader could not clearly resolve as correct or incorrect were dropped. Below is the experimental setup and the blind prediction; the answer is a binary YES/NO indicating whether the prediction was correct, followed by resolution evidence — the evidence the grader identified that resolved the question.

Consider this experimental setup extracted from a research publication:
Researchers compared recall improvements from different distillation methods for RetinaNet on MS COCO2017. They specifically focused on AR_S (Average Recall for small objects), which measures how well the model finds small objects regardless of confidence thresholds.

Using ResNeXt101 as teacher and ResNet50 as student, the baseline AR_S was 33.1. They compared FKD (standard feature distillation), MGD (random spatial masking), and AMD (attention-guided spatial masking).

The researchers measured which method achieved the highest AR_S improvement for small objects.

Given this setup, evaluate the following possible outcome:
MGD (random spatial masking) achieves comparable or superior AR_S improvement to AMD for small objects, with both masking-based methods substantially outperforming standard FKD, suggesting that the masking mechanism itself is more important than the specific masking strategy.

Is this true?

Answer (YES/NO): NO